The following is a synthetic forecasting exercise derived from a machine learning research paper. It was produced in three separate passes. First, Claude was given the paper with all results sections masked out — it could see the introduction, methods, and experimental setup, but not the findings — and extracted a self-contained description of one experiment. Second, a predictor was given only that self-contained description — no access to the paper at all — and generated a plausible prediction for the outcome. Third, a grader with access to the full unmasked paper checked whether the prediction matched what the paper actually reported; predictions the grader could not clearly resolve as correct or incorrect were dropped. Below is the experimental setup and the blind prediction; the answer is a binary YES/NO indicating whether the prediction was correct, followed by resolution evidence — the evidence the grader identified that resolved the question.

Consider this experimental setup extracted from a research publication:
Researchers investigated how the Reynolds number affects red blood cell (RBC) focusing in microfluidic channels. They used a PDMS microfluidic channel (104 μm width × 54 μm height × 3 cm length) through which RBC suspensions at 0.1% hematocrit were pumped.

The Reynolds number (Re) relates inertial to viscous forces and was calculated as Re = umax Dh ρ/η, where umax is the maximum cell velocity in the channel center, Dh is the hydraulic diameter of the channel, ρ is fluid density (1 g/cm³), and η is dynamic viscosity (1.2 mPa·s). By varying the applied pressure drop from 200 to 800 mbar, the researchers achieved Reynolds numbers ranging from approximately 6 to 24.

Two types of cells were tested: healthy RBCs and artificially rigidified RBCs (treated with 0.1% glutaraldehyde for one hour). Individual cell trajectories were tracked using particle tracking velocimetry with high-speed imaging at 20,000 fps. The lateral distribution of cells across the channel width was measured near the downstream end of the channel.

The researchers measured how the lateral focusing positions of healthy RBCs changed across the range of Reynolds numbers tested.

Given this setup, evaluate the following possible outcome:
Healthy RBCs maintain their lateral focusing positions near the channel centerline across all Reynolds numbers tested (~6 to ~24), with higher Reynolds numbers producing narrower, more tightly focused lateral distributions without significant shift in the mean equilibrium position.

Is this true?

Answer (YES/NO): NO